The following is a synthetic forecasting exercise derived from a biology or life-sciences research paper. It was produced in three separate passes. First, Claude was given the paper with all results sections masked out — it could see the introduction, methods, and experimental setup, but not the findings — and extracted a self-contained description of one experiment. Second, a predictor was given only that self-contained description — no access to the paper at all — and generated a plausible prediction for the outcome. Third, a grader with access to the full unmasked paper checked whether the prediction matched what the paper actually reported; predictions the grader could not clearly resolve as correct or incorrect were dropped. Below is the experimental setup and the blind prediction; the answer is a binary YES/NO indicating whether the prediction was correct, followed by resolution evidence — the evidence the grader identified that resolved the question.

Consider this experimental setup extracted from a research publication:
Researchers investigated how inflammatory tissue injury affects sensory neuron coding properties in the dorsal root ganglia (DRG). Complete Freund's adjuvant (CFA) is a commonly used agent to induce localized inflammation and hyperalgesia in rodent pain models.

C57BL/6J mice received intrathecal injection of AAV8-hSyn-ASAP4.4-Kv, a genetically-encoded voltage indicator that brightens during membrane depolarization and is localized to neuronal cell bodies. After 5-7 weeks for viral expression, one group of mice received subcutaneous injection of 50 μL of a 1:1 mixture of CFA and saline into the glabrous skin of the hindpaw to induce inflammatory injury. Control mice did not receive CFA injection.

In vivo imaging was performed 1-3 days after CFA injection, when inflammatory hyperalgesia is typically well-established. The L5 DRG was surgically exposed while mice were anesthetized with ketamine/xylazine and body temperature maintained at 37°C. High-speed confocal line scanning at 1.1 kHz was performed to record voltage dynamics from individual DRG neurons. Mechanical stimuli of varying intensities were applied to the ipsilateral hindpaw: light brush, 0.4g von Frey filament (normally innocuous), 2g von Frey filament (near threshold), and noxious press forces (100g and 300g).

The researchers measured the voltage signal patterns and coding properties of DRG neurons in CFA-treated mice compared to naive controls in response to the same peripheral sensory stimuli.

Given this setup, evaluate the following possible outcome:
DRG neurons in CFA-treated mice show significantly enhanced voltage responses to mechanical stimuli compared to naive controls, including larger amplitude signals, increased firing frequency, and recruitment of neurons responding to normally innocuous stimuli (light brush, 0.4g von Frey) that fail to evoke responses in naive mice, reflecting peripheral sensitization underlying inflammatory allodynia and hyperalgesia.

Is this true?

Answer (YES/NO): YES